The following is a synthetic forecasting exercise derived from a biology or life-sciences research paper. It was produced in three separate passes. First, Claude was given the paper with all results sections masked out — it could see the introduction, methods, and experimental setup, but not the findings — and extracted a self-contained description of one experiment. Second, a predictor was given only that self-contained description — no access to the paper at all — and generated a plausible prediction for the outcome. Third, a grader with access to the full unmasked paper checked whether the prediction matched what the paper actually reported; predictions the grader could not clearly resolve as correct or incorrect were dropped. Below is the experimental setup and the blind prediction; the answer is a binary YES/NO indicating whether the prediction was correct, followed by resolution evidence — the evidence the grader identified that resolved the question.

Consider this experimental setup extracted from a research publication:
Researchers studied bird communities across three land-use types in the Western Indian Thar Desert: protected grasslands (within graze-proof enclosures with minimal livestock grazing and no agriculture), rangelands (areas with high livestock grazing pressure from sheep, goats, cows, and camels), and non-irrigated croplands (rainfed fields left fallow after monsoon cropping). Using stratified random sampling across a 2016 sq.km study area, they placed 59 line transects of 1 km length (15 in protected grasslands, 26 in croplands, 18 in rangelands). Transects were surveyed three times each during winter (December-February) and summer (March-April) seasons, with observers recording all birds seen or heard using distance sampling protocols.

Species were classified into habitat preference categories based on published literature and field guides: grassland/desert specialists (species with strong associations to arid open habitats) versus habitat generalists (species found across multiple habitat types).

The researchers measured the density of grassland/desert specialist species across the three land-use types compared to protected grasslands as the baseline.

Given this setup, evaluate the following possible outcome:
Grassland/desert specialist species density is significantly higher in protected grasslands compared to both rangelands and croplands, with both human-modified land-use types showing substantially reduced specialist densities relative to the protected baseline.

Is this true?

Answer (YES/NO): NO